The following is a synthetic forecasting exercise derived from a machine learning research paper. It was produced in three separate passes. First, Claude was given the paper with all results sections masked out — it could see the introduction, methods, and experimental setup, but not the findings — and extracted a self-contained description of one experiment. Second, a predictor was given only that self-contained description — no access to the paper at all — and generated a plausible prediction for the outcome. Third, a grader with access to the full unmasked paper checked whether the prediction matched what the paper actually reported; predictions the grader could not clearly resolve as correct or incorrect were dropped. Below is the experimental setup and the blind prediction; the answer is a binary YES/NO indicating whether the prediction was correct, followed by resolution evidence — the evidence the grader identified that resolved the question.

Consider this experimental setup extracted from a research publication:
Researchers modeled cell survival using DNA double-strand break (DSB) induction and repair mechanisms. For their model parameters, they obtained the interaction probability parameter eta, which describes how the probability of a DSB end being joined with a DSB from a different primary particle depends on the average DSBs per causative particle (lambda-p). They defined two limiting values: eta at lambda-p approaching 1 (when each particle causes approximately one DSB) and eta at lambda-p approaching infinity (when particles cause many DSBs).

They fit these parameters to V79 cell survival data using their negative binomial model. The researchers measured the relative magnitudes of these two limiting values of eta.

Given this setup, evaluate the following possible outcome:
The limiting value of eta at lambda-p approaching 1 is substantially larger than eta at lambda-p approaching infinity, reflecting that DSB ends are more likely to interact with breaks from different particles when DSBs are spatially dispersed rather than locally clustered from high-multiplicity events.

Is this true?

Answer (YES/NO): NO